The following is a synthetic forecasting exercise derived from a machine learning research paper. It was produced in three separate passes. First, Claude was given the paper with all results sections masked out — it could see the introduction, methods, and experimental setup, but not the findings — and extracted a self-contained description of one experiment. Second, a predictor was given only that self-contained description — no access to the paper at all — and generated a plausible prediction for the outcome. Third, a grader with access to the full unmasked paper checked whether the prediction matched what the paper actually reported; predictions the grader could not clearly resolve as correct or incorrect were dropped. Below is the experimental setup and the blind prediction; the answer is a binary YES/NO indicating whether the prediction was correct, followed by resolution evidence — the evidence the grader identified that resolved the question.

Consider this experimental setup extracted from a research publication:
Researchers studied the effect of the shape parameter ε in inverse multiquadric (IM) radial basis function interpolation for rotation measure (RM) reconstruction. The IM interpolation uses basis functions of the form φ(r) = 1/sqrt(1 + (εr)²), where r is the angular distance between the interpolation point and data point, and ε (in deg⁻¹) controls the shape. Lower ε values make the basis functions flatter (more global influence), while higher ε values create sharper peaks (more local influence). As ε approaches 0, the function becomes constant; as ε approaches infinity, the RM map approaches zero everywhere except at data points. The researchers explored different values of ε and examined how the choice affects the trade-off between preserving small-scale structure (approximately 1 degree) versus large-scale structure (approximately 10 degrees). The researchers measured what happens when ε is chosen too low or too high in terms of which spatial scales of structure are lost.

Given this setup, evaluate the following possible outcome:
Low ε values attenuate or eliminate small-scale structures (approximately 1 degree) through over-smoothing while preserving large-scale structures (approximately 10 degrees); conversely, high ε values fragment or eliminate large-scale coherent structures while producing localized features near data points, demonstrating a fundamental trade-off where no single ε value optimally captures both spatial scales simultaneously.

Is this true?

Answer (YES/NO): NO